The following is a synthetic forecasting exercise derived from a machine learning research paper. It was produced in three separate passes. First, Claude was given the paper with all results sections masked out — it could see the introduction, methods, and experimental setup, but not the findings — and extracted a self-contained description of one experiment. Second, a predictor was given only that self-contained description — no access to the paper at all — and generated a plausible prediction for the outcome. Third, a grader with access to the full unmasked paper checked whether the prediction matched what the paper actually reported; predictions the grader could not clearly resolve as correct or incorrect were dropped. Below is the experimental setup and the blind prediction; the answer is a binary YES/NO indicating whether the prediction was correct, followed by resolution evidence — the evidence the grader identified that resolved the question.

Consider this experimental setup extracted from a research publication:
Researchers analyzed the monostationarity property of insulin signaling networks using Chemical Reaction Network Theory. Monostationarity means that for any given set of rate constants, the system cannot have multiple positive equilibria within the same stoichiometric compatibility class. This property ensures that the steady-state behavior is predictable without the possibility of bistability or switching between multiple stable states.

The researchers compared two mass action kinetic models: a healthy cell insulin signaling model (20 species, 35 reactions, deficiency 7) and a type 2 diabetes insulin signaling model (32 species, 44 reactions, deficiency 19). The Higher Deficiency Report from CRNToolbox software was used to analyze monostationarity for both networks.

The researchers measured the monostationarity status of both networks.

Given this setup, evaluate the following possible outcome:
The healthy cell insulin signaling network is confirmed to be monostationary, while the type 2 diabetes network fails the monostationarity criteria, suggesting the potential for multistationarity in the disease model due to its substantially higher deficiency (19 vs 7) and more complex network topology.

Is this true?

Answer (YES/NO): NO